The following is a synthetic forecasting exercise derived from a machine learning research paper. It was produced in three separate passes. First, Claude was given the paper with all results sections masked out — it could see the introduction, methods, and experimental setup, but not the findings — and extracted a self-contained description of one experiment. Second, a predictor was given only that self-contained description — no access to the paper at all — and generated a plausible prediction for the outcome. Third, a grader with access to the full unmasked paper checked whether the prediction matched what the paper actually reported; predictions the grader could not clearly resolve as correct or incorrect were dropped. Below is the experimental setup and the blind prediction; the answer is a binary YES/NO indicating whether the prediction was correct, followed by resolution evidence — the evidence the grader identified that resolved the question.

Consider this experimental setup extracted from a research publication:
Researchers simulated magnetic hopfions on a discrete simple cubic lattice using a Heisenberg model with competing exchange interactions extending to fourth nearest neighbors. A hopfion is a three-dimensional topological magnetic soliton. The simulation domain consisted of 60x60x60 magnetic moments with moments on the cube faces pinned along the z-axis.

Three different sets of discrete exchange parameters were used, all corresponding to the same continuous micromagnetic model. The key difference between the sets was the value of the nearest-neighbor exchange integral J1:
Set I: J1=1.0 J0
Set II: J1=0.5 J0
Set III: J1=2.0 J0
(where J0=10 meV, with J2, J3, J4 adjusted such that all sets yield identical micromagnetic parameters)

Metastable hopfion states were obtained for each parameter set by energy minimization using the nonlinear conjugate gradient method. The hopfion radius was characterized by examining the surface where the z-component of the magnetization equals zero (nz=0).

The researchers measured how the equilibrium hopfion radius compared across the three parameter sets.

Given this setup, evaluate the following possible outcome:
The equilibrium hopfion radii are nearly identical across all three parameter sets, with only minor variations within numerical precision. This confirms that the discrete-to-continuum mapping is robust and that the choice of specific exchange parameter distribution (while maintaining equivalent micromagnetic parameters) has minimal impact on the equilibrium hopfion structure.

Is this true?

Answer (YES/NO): NO